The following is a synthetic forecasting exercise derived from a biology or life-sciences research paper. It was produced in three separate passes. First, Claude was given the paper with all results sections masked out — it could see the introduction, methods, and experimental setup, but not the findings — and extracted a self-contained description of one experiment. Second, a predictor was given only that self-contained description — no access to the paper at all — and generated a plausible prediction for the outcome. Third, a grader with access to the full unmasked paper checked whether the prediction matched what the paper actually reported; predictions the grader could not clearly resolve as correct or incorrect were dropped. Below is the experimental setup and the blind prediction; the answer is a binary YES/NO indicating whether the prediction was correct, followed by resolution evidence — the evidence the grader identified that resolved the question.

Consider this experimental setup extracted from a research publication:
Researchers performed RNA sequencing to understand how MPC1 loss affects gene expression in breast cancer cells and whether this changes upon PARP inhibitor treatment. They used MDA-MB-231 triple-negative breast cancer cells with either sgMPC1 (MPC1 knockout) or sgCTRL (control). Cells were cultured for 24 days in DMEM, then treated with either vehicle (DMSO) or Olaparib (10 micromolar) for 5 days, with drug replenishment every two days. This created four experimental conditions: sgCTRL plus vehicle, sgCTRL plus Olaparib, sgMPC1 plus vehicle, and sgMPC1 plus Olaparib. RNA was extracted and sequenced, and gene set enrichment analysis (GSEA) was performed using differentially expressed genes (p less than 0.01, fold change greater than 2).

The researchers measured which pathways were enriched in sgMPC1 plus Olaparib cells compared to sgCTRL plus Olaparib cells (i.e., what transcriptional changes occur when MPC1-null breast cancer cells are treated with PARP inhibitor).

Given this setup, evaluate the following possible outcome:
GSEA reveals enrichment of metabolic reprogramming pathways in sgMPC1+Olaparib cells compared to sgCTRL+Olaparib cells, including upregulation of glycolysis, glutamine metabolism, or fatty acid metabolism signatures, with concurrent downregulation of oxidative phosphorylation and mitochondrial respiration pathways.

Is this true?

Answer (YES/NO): NO